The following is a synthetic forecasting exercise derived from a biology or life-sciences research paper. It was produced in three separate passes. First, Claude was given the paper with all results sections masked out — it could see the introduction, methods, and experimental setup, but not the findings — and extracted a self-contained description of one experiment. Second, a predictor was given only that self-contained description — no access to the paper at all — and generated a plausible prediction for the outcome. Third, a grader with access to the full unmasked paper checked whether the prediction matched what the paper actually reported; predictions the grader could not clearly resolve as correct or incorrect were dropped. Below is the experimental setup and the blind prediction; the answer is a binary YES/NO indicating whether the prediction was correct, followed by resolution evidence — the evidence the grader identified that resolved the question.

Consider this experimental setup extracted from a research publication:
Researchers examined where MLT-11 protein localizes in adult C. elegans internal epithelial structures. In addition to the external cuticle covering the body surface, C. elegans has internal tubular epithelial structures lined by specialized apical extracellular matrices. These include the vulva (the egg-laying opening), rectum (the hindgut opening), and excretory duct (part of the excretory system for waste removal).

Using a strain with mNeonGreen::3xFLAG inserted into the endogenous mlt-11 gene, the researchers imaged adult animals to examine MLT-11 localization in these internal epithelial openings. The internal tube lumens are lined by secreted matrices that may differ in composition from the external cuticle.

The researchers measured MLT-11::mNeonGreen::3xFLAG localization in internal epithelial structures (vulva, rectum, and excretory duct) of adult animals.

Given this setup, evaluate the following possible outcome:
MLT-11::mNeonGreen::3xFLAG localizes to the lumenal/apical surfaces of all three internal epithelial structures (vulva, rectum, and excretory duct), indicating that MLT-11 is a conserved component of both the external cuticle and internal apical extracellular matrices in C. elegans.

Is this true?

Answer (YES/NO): YES